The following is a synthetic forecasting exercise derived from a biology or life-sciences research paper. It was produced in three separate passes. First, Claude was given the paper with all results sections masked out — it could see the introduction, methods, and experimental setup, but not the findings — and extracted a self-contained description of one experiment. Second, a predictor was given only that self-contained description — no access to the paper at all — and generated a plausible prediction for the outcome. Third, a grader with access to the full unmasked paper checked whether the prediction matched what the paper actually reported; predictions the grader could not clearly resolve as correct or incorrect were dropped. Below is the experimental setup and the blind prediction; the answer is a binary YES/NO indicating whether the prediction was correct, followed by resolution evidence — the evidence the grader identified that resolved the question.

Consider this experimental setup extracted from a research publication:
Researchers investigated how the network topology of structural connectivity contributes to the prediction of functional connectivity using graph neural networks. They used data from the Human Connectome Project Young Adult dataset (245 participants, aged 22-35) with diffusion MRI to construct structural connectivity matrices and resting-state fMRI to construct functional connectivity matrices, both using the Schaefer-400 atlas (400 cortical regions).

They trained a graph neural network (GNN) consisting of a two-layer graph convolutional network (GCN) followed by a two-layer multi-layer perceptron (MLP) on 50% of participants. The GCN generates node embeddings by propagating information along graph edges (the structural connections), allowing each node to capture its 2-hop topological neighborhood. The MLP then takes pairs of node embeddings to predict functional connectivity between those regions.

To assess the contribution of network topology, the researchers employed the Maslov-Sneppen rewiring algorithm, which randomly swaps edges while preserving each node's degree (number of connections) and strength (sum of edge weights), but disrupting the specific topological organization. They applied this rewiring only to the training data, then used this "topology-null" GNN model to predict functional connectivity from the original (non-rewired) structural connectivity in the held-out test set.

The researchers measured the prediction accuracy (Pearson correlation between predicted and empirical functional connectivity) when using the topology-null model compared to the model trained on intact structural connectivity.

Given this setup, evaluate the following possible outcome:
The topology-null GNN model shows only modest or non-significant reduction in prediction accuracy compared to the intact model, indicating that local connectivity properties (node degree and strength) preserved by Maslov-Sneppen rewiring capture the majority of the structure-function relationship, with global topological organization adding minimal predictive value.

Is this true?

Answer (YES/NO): NO